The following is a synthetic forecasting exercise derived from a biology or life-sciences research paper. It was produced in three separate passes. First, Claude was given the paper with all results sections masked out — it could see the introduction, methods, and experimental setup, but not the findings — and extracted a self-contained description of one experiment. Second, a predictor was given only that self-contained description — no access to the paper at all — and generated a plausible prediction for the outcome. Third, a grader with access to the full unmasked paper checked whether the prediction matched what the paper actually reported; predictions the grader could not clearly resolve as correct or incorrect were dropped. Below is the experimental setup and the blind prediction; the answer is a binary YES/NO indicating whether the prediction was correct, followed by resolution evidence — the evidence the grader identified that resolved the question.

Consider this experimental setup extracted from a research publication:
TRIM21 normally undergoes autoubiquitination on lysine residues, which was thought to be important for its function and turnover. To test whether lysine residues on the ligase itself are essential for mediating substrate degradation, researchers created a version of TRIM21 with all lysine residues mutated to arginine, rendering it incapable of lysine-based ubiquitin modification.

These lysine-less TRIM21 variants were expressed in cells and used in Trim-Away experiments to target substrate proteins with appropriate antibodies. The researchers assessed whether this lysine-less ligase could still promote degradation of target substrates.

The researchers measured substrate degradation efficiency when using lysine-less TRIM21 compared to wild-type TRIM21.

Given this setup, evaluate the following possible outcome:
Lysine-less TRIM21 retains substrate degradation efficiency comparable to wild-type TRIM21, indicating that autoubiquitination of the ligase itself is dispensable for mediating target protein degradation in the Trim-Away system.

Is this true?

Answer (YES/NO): YES